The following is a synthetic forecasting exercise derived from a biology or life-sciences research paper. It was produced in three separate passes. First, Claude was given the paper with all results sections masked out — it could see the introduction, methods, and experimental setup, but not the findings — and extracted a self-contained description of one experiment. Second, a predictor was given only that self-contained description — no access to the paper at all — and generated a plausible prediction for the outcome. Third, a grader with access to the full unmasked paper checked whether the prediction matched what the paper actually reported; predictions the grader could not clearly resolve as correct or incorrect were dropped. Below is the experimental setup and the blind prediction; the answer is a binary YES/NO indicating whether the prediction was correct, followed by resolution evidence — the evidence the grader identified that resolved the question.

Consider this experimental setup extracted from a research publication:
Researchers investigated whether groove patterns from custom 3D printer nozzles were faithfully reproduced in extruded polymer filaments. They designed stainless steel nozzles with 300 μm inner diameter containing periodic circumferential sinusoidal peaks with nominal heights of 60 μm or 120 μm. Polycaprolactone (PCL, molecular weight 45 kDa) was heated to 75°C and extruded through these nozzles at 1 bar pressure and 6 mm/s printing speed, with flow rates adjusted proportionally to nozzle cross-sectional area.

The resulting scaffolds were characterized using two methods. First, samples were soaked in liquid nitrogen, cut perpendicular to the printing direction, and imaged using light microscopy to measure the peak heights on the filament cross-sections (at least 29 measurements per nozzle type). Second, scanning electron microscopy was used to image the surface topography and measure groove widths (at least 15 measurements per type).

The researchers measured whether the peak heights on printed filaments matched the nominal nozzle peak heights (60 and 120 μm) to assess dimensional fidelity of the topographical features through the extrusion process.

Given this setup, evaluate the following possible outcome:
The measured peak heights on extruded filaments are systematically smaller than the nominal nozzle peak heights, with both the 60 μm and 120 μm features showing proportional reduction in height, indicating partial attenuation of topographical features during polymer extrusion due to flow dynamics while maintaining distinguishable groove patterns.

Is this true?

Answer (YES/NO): YES